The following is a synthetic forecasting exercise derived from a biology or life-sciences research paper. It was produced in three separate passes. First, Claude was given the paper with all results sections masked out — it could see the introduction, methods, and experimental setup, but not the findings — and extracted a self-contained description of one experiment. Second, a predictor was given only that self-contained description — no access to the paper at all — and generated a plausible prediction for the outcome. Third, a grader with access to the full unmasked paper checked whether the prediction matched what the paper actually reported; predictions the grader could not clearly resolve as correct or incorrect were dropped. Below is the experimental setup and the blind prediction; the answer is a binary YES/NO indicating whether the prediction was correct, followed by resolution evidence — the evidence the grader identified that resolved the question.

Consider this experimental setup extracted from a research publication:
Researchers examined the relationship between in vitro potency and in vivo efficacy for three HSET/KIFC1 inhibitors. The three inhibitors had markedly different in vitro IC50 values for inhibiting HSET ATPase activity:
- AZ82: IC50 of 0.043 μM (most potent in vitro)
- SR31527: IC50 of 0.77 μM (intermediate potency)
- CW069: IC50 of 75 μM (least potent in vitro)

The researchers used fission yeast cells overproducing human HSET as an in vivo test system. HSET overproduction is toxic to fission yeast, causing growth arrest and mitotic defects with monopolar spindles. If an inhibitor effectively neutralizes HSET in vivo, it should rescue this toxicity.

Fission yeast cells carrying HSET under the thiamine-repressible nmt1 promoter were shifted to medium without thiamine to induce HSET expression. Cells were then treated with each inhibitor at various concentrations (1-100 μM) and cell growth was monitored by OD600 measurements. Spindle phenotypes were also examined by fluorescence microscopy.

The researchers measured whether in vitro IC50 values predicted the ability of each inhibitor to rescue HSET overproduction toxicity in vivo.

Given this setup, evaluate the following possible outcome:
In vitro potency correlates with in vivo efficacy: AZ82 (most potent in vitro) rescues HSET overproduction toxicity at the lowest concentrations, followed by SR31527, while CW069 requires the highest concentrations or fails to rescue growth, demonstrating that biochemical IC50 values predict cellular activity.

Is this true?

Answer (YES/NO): NO